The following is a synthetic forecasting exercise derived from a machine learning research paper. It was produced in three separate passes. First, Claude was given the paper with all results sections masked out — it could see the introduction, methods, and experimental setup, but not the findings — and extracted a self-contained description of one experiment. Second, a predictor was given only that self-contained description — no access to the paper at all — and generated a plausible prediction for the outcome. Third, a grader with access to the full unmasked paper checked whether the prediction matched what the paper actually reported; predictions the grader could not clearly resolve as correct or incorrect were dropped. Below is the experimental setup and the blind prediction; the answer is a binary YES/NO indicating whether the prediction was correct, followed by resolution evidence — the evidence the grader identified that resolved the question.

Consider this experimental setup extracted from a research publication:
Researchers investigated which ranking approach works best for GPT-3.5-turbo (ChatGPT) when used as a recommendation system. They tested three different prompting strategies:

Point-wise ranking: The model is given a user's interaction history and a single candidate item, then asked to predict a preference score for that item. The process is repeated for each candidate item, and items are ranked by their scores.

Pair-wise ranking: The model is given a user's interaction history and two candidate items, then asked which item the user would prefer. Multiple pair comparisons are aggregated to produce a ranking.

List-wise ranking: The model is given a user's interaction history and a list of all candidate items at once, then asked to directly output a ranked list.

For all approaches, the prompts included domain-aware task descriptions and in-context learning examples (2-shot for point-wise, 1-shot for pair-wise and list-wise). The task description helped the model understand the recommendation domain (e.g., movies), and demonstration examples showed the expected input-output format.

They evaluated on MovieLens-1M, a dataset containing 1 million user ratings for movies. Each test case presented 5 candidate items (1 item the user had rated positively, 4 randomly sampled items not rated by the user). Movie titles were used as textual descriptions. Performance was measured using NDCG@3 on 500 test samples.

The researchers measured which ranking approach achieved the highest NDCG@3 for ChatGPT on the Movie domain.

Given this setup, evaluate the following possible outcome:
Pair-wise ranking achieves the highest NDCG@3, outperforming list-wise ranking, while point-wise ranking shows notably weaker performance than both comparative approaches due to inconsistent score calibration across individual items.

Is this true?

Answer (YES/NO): NO